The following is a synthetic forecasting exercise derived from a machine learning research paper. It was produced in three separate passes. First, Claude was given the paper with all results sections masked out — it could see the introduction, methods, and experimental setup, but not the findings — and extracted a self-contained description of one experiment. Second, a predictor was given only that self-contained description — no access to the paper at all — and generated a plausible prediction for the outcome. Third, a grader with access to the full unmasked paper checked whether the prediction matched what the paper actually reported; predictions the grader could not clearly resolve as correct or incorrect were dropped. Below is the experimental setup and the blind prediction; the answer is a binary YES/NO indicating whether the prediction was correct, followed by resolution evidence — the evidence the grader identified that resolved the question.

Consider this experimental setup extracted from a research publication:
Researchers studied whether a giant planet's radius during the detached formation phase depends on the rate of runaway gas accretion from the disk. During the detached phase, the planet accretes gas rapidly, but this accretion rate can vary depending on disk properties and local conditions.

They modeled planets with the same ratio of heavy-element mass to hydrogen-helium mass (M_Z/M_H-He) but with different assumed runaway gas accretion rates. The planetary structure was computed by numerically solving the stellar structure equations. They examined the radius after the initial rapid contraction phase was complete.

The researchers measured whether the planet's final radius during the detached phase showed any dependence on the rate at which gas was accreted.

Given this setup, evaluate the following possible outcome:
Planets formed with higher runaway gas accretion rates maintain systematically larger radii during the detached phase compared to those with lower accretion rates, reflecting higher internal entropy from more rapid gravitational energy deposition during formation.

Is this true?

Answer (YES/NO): NO